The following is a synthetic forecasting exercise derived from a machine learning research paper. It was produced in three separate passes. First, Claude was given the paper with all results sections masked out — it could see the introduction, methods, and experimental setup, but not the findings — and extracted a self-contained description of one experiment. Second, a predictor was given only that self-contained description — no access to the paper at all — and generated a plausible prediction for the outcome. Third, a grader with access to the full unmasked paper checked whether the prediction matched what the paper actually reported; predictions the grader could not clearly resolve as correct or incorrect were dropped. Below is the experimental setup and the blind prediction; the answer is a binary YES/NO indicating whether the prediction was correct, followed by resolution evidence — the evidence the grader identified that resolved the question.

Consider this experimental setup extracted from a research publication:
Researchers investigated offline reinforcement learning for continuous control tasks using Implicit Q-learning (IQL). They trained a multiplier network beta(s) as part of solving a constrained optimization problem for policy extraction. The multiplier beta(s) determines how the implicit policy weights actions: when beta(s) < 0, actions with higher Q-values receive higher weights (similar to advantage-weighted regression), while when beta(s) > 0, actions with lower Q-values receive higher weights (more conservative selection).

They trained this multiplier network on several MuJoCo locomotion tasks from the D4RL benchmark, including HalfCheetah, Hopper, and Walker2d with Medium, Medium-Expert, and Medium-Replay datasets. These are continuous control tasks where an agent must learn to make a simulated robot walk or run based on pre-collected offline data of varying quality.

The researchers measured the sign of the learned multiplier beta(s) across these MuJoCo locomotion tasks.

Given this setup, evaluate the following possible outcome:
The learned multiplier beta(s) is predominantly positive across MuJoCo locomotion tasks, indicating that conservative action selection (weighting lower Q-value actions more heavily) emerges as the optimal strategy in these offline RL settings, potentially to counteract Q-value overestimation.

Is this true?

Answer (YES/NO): NO